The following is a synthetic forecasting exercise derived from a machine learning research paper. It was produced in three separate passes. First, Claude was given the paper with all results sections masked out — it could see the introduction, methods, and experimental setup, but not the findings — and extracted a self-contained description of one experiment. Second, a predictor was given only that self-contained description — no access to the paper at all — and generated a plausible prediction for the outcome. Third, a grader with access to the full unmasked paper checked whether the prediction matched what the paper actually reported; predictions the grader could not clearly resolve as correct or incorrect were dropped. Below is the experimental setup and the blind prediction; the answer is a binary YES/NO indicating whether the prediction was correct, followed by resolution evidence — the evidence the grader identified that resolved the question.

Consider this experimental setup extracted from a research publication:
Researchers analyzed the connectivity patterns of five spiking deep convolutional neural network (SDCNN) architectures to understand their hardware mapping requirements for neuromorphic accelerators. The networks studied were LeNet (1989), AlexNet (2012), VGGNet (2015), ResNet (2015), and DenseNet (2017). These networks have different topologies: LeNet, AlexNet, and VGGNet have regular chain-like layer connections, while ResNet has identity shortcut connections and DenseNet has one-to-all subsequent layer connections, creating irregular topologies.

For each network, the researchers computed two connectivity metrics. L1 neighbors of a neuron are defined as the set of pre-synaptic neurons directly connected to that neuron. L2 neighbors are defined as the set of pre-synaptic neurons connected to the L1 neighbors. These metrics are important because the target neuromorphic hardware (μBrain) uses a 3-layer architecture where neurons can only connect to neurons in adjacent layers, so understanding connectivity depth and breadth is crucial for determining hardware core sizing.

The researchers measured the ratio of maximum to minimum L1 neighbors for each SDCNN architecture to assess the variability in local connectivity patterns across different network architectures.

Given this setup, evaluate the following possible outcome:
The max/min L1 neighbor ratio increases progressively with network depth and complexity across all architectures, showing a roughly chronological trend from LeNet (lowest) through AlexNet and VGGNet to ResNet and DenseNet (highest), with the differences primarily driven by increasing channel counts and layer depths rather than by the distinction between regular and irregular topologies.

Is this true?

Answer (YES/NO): NO